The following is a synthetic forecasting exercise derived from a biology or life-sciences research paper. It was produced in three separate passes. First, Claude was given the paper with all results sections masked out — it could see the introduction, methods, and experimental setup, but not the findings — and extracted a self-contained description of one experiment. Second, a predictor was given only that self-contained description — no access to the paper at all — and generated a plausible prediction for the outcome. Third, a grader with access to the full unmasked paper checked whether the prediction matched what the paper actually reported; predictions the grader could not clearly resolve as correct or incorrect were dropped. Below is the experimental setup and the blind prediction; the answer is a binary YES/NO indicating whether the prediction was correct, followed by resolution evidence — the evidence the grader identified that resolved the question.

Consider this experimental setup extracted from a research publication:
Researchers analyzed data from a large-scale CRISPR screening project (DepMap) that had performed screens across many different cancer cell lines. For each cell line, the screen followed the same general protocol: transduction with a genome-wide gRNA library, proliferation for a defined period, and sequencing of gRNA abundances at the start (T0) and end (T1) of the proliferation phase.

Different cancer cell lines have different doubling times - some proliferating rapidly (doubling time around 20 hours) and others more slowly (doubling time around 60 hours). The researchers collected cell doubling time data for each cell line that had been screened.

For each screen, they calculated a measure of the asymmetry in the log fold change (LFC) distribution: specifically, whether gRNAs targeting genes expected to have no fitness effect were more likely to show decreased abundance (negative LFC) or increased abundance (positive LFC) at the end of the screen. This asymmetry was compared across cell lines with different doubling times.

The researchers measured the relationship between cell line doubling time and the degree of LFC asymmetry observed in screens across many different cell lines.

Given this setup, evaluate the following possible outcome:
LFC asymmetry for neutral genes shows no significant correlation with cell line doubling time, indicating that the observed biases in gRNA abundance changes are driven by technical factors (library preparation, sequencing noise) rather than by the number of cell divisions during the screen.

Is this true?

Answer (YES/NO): NO